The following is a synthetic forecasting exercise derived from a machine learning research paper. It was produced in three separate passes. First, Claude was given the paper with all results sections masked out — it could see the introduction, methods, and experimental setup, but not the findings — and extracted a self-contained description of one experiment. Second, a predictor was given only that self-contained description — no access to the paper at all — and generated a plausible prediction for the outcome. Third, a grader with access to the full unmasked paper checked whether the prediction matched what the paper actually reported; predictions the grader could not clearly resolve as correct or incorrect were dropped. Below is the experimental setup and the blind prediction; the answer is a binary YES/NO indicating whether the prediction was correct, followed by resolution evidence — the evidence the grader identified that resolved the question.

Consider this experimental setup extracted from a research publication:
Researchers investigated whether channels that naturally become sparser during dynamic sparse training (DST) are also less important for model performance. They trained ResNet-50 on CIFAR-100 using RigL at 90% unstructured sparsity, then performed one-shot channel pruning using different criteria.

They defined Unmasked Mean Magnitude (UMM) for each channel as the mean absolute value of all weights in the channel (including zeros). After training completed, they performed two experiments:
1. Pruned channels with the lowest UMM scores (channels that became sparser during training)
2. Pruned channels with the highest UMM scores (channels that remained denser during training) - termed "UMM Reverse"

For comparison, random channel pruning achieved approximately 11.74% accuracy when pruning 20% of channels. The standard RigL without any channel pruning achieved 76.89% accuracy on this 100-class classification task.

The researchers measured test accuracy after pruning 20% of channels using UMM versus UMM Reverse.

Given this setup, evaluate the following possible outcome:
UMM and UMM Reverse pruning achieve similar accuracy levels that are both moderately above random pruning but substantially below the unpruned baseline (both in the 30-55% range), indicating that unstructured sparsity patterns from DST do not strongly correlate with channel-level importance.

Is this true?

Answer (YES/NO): NO